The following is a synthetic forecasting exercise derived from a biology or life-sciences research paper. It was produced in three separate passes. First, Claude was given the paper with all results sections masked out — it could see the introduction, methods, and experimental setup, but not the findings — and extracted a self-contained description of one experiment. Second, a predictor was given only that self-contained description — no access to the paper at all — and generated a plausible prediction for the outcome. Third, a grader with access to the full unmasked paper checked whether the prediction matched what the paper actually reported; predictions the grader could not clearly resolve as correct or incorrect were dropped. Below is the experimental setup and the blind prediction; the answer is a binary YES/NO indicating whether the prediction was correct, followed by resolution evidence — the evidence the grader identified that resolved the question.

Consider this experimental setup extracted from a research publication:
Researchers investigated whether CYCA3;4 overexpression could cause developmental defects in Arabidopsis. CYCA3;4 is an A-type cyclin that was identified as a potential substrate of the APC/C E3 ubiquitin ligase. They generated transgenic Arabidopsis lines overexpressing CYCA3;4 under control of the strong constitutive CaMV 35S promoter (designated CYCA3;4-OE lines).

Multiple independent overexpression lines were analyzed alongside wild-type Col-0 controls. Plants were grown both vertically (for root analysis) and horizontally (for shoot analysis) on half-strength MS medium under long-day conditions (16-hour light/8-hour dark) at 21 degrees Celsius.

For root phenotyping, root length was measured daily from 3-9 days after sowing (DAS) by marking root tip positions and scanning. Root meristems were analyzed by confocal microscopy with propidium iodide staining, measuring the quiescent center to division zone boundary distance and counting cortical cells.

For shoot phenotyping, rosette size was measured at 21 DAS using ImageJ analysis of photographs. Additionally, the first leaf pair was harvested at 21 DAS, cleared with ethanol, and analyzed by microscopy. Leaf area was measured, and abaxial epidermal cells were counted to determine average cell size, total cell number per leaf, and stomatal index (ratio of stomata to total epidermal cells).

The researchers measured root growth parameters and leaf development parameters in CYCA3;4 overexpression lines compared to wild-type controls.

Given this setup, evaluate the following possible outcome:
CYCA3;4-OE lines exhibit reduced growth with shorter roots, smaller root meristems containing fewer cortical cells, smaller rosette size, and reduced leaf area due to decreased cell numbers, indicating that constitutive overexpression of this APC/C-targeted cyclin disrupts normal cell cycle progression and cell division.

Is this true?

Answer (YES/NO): NO